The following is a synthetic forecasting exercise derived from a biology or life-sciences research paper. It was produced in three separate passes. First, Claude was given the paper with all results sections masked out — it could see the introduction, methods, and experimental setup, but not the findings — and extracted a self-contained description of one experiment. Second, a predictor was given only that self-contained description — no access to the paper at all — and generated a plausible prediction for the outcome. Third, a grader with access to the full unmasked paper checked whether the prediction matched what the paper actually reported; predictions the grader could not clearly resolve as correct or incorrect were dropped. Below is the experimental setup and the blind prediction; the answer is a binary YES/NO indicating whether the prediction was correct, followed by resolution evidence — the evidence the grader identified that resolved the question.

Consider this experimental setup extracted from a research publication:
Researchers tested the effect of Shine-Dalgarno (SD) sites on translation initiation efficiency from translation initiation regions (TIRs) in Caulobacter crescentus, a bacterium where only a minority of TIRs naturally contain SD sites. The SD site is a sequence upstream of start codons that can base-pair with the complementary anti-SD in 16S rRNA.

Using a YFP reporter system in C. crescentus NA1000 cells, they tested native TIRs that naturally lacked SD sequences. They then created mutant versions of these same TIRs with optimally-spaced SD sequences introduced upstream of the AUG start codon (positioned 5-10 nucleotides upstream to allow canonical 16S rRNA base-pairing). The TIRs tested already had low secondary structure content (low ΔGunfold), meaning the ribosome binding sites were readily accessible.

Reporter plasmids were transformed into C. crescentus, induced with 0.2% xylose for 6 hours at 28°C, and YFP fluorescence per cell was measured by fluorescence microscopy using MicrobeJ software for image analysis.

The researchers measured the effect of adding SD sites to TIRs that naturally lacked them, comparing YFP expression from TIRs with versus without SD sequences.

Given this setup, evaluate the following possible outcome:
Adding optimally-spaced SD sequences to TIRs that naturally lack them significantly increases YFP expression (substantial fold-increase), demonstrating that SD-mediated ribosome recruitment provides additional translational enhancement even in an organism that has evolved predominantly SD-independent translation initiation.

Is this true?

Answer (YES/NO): YES